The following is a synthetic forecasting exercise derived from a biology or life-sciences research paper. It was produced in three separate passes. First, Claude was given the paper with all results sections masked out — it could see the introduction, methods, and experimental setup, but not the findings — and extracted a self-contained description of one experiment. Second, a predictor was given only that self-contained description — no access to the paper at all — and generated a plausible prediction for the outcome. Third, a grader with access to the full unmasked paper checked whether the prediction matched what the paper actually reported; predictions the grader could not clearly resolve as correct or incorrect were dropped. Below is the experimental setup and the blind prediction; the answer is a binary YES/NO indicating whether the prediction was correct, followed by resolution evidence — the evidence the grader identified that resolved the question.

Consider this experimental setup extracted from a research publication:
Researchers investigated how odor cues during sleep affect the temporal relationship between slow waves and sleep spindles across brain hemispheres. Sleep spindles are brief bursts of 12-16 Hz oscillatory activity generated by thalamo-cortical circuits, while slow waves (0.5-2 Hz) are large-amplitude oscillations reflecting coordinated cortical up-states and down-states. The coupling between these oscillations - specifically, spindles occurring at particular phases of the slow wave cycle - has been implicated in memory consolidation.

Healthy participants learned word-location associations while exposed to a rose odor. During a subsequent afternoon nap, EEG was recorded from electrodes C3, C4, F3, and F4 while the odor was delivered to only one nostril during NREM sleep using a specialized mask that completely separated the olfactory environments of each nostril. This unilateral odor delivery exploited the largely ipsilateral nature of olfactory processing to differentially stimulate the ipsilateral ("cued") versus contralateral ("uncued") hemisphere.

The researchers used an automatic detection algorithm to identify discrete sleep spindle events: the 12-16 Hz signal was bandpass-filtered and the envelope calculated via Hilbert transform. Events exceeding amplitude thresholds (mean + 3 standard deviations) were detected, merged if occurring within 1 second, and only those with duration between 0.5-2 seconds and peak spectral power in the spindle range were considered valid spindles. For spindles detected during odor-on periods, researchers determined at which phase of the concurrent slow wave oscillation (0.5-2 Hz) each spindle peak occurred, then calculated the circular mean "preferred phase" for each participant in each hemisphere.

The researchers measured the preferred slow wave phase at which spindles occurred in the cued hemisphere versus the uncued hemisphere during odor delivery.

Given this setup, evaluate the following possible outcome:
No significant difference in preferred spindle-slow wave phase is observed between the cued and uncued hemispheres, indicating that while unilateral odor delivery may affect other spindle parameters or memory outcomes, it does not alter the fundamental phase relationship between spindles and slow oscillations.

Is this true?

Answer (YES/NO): NO